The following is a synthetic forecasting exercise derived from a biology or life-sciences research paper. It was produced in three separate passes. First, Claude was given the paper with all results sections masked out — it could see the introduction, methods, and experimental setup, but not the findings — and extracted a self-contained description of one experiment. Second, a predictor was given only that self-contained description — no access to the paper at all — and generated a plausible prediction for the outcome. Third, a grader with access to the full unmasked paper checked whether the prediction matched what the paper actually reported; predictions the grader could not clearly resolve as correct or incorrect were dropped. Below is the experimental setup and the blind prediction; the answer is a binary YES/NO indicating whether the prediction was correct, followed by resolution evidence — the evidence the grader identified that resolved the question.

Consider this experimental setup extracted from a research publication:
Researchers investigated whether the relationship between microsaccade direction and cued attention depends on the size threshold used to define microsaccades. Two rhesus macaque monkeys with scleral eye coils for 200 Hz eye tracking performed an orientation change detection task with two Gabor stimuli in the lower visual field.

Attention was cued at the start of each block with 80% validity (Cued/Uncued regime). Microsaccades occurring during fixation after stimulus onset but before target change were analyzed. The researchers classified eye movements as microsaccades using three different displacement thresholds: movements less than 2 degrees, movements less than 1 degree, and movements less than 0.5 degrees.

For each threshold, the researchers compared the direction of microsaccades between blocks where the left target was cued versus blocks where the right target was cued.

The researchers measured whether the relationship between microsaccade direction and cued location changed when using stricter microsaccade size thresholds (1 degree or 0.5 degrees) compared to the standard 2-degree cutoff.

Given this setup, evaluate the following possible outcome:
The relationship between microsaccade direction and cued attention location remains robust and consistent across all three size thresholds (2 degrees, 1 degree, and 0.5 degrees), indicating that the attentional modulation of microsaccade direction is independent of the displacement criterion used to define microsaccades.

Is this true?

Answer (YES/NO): YES